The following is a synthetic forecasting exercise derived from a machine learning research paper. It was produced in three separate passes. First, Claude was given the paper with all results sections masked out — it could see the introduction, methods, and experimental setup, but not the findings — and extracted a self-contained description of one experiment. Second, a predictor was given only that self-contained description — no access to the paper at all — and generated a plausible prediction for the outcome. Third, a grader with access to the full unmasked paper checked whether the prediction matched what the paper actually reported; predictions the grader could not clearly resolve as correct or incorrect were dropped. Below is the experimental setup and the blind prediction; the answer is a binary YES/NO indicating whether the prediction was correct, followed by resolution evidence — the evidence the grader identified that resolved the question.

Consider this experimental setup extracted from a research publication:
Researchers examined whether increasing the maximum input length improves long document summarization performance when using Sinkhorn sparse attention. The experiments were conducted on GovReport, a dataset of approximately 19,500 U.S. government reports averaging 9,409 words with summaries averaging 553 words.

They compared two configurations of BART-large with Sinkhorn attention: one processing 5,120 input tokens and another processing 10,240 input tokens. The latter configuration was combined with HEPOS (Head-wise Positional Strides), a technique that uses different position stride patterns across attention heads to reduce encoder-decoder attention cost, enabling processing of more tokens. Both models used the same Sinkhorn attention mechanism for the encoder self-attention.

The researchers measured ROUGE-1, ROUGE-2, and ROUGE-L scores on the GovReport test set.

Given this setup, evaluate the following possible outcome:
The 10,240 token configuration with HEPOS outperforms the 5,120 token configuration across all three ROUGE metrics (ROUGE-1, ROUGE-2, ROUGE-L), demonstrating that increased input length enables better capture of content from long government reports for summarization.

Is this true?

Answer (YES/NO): YES